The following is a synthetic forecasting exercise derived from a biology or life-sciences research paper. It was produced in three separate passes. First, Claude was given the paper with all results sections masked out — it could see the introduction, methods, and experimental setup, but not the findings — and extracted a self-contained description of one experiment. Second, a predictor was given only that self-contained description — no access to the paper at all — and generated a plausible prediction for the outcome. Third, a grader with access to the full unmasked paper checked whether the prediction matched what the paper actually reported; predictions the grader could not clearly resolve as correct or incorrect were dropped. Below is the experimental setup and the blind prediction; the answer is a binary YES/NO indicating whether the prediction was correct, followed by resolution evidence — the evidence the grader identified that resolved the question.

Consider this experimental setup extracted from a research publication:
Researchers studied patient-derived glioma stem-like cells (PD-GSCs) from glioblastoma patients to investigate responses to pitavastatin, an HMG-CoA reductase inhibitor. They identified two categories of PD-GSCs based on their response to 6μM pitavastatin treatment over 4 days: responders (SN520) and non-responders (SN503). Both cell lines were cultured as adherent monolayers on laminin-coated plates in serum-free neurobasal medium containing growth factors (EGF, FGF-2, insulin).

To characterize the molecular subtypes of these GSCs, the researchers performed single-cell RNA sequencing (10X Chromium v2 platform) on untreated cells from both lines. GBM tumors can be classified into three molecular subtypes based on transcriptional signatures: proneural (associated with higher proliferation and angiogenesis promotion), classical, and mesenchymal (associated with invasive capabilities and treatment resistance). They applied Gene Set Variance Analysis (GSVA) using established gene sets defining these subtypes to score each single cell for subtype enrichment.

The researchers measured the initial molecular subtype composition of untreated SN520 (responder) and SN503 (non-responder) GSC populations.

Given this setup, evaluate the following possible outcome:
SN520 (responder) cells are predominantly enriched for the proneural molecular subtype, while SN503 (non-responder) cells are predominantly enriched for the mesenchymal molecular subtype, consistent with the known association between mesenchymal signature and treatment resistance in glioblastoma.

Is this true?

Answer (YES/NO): NO